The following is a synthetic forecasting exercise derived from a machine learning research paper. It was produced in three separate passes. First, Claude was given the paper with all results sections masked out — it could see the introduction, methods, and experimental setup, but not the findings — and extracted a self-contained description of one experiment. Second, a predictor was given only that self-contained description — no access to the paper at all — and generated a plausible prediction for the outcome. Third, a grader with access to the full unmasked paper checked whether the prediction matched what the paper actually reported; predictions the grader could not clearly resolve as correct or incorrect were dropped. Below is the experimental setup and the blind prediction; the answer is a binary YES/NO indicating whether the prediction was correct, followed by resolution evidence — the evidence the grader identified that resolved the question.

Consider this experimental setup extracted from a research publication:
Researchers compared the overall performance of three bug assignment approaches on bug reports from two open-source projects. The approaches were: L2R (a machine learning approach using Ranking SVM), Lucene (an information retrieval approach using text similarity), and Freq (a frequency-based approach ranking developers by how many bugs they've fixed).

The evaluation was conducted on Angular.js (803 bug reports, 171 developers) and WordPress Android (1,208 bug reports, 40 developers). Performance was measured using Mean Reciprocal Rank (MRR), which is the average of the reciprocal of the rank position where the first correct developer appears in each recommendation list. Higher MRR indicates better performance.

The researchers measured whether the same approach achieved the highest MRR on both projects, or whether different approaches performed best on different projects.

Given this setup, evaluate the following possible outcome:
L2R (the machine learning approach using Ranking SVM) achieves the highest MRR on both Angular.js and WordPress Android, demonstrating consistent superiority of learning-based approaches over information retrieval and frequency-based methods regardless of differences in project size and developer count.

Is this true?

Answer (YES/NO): YES